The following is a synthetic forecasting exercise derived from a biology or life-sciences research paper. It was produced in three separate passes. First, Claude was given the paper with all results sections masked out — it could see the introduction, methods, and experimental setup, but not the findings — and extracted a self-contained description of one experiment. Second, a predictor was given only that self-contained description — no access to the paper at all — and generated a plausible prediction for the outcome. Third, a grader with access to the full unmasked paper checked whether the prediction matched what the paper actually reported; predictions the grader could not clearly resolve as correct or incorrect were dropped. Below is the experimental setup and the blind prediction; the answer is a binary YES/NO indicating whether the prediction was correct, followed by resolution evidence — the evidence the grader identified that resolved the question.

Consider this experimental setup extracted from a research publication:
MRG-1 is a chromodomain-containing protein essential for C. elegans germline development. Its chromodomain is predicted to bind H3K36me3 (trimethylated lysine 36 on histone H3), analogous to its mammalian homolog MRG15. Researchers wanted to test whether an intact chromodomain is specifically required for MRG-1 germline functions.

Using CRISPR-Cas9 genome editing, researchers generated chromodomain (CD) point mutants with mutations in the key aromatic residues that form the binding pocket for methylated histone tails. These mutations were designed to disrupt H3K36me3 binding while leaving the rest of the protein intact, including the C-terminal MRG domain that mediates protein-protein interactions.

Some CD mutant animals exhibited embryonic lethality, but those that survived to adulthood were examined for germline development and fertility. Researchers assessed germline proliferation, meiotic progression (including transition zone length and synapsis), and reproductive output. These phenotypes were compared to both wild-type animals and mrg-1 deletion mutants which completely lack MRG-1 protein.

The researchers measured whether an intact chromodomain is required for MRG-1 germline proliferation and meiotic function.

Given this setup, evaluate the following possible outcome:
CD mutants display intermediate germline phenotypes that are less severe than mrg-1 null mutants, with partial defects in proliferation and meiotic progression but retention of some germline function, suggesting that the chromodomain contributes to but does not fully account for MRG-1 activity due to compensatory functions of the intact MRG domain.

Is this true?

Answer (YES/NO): NO